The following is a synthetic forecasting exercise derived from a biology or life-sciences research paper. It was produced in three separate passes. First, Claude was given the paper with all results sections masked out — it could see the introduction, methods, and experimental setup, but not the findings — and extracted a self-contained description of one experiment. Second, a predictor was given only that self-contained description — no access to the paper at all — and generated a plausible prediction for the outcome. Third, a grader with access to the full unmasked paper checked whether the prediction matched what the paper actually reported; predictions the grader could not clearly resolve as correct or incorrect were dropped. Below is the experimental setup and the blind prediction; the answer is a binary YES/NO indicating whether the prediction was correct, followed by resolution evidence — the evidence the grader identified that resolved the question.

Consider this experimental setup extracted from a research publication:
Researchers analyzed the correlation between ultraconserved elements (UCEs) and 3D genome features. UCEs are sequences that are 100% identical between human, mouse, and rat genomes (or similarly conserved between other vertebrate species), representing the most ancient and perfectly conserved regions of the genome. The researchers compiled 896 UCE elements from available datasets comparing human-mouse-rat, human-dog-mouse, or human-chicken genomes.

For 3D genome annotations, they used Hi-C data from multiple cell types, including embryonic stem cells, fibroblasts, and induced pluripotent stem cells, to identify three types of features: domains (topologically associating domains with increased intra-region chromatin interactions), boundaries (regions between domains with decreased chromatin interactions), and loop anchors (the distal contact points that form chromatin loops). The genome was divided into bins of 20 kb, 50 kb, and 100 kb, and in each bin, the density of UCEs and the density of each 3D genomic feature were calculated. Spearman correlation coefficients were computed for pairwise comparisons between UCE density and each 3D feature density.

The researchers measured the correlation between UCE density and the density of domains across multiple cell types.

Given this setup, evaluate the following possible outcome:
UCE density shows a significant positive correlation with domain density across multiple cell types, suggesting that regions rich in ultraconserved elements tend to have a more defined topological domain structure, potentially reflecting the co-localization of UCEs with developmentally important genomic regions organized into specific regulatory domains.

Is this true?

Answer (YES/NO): YES